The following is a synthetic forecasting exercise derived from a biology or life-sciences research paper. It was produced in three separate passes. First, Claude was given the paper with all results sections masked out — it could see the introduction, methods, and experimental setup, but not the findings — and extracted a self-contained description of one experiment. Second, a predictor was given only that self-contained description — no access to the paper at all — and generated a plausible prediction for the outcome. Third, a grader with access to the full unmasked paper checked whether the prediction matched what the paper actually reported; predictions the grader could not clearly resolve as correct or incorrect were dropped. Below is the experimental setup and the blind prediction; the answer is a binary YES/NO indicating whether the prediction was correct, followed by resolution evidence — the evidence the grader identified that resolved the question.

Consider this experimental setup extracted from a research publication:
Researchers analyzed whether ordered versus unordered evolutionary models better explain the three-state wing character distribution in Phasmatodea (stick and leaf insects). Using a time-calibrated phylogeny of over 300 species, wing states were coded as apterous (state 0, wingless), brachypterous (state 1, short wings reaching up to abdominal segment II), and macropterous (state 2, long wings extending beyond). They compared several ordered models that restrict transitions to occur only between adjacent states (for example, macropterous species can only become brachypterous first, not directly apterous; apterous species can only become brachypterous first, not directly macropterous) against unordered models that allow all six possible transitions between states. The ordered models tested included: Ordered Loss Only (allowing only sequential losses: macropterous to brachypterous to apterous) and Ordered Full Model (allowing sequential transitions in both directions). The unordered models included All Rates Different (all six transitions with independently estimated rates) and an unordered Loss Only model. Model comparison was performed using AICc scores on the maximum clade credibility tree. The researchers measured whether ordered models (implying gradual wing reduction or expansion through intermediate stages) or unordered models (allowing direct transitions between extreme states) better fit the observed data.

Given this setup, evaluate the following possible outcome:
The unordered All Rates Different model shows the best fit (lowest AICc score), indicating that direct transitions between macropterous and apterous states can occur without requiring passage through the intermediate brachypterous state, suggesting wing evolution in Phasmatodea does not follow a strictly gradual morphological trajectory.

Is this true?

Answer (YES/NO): YES